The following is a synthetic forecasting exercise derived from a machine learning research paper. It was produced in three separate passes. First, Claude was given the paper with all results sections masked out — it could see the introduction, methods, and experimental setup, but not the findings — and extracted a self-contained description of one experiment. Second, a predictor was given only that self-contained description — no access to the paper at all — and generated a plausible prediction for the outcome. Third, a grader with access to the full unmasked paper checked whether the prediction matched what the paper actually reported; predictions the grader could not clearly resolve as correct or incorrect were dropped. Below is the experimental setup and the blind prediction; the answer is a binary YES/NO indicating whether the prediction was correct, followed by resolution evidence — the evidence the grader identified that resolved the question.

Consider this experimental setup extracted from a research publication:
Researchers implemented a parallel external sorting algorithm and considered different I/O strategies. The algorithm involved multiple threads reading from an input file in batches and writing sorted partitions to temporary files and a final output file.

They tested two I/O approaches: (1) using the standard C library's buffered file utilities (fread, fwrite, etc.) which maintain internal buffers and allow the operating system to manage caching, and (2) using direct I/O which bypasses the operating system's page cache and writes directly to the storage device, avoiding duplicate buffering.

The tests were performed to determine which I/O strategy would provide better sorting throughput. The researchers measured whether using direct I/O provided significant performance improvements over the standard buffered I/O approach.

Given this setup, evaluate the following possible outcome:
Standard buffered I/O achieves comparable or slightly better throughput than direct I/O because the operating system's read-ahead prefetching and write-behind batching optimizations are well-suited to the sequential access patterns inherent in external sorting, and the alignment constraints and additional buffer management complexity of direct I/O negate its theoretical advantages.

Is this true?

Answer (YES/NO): YES